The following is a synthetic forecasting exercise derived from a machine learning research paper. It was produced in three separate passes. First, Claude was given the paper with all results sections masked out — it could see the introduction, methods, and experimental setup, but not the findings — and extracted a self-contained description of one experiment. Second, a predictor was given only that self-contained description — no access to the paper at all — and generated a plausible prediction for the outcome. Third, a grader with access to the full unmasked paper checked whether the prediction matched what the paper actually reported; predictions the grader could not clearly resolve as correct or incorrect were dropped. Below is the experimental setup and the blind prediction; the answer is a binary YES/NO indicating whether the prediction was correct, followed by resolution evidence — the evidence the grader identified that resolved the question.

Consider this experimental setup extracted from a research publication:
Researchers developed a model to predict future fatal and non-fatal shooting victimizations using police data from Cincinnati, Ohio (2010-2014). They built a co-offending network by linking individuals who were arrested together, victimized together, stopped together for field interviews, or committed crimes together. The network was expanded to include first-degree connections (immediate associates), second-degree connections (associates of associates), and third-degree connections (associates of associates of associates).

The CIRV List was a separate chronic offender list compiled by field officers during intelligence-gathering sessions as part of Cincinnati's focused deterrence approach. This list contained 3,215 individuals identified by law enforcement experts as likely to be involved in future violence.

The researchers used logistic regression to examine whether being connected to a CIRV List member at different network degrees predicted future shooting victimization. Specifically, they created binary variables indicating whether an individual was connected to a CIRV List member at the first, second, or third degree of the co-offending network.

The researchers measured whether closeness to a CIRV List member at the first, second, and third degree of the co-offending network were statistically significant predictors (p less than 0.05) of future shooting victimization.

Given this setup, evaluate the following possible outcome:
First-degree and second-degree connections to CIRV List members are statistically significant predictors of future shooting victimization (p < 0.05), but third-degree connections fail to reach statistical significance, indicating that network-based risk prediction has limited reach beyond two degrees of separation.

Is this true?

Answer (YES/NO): NO